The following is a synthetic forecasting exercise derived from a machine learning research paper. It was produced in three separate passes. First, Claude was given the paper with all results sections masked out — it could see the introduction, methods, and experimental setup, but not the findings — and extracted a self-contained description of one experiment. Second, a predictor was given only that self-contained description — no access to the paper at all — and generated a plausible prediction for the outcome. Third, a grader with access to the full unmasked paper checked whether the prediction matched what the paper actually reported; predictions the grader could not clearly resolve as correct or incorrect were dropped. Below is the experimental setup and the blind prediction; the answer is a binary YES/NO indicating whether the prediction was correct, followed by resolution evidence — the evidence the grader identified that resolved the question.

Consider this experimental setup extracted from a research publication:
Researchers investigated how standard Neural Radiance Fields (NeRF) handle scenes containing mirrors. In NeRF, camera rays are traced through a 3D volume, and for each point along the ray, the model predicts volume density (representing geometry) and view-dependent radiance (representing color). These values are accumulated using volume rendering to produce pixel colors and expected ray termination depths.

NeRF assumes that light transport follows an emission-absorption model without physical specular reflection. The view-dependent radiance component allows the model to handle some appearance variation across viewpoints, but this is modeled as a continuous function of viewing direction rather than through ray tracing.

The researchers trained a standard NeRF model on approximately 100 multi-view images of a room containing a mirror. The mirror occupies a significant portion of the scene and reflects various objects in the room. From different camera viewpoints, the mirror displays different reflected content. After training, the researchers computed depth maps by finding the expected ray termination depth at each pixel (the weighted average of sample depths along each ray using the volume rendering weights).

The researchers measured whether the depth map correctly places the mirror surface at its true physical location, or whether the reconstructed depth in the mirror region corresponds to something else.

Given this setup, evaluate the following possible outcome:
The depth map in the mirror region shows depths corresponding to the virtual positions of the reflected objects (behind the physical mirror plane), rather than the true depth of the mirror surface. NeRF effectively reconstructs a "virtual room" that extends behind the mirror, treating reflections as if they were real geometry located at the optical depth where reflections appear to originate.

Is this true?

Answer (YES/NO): YES